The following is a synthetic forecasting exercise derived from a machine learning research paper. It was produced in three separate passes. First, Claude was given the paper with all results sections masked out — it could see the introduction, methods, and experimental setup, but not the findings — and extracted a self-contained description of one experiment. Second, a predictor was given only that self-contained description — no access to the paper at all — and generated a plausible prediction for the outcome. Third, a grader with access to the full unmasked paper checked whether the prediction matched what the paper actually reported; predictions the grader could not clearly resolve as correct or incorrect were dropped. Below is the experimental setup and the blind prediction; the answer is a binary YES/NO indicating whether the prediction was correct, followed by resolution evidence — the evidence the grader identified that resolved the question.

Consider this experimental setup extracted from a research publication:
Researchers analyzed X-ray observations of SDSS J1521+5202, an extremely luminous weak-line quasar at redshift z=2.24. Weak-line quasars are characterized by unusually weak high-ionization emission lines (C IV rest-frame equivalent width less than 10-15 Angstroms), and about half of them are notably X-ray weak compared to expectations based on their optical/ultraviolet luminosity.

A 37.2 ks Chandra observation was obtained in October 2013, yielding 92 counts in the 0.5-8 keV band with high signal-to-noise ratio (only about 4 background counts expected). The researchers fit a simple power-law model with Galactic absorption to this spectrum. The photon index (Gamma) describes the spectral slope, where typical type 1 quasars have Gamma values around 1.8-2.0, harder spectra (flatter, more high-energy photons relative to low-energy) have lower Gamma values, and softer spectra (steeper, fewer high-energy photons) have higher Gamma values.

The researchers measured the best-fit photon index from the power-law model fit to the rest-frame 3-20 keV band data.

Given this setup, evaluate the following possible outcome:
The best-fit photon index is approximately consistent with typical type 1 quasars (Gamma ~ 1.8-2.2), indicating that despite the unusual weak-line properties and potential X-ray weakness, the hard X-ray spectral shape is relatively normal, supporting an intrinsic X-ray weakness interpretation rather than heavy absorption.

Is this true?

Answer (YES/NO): NO